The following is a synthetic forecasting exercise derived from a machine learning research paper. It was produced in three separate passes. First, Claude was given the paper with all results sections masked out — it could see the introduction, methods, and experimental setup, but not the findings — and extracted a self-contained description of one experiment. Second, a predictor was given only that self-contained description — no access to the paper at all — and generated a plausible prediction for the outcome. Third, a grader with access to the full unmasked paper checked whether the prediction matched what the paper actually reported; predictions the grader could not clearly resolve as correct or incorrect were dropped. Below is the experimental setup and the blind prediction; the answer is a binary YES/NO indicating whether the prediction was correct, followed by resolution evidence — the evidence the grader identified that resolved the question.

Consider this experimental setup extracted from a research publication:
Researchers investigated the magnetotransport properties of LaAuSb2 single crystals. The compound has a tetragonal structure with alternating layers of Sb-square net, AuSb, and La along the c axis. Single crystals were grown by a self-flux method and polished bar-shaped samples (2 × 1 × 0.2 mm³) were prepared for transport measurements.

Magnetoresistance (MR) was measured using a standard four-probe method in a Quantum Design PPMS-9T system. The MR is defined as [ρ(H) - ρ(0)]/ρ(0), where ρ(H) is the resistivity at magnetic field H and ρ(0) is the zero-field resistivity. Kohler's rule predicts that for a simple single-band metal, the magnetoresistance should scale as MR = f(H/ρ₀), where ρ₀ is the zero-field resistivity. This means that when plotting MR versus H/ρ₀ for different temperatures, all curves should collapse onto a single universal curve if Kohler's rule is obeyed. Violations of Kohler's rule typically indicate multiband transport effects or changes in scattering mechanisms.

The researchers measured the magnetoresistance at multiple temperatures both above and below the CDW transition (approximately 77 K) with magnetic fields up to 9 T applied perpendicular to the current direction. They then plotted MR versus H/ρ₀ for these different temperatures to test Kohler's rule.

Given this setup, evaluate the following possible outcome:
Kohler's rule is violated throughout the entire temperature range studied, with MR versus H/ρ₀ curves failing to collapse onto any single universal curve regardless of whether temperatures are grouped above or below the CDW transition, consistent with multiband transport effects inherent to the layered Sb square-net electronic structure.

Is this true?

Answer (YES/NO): NO